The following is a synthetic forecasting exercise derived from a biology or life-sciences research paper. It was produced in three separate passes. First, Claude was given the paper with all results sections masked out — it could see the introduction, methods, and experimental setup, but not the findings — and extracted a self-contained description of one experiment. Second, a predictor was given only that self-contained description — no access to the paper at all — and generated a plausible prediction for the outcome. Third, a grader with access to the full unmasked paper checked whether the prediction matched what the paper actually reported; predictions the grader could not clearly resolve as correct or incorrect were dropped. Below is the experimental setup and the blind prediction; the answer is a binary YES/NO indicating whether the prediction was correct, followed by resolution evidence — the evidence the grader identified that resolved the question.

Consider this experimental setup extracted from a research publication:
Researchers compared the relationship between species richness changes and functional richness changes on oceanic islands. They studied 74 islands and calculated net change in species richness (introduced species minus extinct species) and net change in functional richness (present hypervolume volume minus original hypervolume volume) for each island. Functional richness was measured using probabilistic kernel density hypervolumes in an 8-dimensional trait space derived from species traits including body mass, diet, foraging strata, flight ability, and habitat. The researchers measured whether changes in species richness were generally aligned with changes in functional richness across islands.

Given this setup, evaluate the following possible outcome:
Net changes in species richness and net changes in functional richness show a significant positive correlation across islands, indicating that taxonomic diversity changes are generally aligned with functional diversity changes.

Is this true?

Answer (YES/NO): NO